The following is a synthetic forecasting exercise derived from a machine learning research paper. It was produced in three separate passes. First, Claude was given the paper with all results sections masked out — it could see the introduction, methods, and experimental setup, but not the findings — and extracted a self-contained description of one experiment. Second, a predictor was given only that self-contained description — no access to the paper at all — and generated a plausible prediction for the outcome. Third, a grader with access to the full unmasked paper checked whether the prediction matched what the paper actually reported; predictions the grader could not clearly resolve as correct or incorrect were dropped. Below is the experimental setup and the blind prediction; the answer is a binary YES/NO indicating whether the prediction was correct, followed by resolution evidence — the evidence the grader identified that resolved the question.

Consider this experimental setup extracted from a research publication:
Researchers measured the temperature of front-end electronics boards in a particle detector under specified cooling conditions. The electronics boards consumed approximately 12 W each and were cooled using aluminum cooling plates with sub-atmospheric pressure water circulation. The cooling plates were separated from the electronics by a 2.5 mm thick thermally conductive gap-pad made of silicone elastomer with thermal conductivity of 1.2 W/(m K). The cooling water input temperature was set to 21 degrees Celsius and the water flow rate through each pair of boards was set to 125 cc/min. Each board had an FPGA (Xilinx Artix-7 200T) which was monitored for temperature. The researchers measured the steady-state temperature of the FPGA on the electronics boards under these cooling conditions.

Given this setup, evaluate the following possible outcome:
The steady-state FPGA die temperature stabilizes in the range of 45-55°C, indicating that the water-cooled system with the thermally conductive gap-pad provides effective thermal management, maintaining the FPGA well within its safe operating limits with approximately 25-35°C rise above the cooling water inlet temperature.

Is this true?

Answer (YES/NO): NO